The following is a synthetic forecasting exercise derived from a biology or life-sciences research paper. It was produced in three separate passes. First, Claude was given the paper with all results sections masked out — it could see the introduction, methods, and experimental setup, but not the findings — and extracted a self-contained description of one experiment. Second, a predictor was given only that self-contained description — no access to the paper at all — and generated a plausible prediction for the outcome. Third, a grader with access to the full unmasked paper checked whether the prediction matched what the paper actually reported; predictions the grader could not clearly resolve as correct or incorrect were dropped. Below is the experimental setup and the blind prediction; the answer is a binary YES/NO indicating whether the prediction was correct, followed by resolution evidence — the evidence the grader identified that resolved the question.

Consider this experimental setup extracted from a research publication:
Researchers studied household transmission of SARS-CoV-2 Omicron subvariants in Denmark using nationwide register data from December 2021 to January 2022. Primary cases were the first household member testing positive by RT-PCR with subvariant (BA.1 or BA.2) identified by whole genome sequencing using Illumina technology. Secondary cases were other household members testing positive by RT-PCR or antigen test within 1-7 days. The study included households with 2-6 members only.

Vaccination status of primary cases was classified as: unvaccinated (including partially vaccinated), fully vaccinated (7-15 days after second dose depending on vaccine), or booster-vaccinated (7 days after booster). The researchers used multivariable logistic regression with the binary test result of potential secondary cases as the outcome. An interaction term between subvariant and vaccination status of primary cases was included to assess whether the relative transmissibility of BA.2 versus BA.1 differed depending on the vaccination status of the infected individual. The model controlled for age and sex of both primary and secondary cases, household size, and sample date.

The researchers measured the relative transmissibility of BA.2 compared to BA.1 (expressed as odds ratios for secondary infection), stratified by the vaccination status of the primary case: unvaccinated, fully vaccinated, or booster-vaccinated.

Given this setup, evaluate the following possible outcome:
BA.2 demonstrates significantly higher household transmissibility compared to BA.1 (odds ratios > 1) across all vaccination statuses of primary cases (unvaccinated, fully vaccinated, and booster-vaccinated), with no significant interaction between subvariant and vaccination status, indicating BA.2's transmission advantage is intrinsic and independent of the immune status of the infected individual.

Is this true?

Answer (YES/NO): NO